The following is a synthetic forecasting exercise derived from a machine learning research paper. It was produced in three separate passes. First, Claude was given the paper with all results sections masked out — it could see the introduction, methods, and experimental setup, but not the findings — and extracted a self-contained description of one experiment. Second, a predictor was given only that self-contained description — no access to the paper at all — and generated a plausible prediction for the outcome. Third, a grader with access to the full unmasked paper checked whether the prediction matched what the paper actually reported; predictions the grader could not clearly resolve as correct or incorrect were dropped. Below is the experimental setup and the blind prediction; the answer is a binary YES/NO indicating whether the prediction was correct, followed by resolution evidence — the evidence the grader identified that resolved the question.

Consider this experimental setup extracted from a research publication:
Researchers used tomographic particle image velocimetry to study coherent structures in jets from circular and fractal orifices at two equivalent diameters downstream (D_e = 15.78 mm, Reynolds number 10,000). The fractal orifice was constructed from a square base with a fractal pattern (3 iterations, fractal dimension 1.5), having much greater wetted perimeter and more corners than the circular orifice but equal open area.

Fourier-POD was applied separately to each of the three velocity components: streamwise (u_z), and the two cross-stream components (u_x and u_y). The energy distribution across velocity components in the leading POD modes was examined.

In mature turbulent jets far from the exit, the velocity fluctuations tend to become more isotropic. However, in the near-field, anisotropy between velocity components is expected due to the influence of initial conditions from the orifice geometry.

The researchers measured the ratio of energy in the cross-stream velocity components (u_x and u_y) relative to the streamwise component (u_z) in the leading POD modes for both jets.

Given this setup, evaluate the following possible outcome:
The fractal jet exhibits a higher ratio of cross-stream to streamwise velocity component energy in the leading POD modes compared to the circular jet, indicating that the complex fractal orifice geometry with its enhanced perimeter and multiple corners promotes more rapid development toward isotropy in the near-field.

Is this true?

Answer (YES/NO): NO